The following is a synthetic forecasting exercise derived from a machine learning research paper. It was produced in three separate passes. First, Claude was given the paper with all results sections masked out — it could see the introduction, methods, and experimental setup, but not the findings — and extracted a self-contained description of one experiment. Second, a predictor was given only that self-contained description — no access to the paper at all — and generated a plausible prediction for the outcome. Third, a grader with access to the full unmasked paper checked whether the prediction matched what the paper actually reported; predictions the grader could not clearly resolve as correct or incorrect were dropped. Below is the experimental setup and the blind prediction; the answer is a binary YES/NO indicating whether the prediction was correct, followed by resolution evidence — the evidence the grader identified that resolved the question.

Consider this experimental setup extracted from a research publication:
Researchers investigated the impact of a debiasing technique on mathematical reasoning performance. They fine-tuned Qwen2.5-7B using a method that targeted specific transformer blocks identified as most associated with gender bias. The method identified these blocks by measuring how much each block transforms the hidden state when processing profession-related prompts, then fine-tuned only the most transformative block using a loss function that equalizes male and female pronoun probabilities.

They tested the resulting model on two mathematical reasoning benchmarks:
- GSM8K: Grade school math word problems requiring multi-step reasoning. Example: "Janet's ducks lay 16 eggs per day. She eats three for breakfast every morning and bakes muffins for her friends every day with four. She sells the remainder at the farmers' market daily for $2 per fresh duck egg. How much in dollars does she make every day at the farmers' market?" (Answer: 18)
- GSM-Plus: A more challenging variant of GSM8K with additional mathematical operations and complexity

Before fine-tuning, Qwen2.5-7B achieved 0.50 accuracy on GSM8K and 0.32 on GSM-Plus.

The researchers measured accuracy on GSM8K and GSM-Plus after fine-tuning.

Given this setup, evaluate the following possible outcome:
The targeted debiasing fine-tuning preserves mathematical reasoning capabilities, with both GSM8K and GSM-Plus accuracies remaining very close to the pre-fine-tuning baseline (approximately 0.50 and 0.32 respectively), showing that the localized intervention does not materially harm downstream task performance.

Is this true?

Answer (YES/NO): NO